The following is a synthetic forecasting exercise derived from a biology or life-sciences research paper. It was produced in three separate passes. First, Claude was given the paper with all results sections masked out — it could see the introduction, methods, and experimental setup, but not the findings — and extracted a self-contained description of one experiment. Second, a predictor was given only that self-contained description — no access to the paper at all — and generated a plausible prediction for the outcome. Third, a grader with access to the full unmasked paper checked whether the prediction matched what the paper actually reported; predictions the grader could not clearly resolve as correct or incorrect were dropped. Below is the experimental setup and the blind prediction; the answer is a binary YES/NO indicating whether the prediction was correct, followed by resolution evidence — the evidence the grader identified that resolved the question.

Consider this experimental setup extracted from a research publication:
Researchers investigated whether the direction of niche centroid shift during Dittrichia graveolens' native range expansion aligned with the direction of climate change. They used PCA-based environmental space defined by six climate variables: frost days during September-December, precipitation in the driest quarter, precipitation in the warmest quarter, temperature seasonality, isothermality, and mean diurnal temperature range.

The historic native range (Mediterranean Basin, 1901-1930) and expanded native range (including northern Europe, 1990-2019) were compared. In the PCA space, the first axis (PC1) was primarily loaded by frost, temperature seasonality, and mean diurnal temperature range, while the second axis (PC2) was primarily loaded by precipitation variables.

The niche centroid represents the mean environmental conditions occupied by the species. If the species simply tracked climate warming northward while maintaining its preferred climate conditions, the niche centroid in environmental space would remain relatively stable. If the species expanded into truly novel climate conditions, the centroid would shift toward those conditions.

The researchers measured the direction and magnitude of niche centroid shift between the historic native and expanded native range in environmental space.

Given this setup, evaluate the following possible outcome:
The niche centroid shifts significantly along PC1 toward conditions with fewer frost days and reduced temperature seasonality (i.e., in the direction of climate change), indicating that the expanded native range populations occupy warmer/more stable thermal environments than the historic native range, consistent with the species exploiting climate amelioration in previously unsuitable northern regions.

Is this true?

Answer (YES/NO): NO